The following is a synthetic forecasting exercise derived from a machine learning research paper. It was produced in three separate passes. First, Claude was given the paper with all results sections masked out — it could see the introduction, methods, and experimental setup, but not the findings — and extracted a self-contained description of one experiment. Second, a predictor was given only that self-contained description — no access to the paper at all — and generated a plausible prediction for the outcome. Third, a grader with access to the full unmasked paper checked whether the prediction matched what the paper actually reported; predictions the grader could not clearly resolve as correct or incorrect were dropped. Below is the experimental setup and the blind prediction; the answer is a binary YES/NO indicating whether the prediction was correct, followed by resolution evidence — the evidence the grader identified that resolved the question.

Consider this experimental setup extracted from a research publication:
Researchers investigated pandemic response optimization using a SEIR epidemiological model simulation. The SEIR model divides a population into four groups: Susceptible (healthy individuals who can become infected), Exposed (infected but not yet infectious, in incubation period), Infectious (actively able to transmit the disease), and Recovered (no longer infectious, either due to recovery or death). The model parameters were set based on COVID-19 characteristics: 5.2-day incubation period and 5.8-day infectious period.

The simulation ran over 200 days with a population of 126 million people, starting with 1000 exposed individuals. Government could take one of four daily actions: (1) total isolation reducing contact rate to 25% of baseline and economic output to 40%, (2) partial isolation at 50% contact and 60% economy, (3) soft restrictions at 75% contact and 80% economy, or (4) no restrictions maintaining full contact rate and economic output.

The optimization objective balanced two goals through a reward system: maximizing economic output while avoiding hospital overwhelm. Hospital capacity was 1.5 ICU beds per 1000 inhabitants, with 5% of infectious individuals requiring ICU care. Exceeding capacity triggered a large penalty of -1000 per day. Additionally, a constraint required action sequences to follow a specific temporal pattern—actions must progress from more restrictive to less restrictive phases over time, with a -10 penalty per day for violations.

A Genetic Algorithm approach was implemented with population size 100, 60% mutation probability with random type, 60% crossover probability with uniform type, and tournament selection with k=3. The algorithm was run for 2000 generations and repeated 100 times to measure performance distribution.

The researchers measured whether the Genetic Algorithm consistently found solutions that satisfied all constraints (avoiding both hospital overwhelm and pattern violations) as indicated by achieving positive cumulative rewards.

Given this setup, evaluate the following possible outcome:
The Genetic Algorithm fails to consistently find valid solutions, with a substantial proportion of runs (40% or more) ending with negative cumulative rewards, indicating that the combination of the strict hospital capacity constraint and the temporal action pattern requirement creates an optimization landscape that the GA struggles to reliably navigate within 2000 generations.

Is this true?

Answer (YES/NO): YES